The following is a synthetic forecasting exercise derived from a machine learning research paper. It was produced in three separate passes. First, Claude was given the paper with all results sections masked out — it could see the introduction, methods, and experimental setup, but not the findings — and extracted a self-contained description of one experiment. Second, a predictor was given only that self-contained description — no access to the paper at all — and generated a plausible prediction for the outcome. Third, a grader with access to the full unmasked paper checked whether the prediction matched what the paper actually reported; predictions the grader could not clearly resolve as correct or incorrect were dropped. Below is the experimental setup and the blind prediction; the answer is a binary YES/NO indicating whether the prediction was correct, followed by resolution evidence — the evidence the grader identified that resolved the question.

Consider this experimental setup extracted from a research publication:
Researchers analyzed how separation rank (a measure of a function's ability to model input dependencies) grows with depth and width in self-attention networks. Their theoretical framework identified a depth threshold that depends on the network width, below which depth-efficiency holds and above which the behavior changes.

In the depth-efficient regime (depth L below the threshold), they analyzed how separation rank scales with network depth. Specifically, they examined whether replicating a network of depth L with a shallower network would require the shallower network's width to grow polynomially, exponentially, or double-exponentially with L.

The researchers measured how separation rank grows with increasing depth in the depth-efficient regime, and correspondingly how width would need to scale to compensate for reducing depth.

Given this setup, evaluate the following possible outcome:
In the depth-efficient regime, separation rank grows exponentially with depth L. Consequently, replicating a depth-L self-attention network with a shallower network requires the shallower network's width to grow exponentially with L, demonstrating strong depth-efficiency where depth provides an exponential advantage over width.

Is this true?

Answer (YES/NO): NO